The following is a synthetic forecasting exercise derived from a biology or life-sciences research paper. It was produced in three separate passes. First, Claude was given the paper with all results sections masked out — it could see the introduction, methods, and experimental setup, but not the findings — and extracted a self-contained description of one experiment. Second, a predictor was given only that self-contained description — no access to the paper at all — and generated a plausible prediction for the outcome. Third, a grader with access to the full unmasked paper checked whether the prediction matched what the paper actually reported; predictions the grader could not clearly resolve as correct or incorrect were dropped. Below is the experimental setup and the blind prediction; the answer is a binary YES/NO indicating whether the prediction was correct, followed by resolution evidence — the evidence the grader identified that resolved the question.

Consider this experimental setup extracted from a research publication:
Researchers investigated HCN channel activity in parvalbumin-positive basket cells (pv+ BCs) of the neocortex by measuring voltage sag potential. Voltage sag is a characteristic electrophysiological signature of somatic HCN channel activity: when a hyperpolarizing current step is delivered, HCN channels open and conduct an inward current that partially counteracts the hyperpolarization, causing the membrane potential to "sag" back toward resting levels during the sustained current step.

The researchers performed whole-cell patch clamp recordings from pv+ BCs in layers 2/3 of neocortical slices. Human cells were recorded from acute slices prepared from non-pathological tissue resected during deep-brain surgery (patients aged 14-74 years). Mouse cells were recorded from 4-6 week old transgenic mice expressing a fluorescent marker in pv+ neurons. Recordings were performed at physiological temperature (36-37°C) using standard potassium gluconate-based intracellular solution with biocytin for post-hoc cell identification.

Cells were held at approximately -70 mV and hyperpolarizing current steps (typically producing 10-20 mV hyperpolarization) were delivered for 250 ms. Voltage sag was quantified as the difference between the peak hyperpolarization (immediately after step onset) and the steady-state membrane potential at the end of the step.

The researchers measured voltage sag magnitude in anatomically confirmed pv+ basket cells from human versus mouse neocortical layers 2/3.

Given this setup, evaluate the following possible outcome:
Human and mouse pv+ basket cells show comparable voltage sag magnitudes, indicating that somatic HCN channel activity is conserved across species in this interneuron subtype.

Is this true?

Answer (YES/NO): NO